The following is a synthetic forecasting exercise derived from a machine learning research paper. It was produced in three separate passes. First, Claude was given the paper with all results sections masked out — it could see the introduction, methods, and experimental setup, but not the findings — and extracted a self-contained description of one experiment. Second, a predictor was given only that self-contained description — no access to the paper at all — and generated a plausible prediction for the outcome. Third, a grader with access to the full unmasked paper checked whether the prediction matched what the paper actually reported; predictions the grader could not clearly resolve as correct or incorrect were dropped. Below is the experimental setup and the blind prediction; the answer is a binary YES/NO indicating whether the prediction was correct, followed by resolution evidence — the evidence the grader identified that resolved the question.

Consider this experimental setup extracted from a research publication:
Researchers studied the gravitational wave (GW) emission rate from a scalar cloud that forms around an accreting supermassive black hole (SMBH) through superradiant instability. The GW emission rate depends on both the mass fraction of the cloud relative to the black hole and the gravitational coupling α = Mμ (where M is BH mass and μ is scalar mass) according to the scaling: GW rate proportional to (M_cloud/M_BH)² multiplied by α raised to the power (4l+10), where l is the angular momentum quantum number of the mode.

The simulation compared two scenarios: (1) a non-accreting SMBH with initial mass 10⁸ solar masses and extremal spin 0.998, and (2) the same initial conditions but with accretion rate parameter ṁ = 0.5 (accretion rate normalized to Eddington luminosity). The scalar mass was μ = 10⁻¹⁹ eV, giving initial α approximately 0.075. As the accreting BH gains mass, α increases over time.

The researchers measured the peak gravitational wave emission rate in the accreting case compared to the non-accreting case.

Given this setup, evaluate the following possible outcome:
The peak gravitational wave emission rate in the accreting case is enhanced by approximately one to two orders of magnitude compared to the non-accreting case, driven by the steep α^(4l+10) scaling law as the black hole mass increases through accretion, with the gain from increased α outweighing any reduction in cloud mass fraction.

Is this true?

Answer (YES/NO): NO